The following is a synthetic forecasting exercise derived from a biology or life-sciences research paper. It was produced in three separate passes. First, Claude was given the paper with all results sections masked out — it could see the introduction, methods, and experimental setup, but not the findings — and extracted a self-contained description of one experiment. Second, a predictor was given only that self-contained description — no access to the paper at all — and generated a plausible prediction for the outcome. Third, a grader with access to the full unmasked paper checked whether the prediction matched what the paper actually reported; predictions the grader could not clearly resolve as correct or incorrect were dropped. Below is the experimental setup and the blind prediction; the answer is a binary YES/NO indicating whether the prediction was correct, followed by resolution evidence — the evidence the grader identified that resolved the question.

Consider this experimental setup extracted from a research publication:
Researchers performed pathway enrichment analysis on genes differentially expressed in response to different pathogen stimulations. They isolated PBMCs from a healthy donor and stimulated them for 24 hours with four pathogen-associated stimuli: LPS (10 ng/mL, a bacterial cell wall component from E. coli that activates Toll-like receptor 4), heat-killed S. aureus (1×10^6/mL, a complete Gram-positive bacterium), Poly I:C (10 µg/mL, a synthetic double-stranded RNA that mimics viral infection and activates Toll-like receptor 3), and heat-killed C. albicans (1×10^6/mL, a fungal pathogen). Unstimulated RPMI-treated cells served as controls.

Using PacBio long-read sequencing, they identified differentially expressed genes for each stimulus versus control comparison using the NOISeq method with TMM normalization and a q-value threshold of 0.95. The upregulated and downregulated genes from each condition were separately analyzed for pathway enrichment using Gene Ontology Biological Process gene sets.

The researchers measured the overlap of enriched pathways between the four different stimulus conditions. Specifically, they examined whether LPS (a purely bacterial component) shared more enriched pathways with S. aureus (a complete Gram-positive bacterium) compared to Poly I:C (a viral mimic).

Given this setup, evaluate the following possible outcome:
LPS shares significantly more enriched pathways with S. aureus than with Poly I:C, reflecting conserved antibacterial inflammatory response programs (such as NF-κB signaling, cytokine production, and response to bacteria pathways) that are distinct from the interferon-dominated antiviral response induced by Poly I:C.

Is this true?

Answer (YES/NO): NO